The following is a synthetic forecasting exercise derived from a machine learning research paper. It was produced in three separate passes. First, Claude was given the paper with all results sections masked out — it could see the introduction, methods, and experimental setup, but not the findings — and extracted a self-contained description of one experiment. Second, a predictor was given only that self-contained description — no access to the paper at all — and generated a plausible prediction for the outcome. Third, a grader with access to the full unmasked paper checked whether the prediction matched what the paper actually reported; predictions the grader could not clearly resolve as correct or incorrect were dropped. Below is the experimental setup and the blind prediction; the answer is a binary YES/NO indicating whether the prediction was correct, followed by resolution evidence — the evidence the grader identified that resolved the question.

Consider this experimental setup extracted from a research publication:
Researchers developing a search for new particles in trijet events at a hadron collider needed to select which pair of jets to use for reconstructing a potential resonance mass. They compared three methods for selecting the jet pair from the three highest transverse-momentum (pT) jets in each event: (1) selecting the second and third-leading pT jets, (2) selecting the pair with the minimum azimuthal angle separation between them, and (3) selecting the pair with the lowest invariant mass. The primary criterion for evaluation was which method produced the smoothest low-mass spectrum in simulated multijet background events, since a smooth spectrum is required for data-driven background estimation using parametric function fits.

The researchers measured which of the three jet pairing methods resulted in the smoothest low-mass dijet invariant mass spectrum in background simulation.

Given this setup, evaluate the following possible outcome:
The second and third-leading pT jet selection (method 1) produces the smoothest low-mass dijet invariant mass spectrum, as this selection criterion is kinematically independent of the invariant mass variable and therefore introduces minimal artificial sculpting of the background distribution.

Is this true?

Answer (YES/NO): NO